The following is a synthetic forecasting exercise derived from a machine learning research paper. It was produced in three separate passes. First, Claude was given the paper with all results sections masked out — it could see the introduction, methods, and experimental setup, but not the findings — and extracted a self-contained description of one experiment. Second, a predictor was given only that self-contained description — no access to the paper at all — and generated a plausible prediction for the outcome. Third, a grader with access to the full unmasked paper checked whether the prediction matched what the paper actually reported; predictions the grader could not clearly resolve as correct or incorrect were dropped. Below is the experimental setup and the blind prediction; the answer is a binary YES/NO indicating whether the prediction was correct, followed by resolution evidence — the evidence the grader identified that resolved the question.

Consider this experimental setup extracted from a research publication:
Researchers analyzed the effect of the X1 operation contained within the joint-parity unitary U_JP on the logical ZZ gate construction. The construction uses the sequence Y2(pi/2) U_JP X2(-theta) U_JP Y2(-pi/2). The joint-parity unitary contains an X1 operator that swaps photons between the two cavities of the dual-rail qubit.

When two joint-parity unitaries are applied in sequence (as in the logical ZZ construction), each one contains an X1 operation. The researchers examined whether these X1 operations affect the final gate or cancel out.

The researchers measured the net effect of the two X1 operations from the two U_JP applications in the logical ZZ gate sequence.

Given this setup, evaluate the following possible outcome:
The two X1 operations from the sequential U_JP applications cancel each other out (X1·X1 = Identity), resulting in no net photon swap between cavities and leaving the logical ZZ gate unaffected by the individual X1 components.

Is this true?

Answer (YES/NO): YES